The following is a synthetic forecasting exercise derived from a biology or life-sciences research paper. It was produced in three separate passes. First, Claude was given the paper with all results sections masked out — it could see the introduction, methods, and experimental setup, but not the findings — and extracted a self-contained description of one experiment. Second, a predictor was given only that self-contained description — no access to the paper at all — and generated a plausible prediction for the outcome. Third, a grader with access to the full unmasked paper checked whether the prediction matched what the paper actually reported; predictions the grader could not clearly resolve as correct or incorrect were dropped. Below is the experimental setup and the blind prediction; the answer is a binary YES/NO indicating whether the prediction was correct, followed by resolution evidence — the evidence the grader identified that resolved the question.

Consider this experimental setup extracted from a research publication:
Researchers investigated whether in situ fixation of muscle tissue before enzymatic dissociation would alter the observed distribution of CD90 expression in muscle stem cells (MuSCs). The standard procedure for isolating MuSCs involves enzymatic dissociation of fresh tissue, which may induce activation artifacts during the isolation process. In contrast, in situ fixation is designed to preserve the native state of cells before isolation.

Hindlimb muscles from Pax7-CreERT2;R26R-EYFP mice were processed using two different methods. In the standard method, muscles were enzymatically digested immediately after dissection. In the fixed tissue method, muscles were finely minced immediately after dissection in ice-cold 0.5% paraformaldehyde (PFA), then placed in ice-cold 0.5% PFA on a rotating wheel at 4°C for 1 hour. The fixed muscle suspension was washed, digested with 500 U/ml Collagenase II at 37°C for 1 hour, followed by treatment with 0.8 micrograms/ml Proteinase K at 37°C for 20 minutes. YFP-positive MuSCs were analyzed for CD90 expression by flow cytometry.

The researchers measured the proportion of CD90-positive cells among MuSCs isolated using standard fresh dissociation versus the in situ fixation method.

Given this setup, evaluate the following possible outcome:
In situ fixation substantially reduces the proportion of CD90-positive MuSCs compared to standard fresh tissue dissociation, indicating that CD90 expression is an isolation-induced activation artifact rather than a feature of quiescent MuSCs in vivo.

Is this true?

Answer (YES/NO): NO